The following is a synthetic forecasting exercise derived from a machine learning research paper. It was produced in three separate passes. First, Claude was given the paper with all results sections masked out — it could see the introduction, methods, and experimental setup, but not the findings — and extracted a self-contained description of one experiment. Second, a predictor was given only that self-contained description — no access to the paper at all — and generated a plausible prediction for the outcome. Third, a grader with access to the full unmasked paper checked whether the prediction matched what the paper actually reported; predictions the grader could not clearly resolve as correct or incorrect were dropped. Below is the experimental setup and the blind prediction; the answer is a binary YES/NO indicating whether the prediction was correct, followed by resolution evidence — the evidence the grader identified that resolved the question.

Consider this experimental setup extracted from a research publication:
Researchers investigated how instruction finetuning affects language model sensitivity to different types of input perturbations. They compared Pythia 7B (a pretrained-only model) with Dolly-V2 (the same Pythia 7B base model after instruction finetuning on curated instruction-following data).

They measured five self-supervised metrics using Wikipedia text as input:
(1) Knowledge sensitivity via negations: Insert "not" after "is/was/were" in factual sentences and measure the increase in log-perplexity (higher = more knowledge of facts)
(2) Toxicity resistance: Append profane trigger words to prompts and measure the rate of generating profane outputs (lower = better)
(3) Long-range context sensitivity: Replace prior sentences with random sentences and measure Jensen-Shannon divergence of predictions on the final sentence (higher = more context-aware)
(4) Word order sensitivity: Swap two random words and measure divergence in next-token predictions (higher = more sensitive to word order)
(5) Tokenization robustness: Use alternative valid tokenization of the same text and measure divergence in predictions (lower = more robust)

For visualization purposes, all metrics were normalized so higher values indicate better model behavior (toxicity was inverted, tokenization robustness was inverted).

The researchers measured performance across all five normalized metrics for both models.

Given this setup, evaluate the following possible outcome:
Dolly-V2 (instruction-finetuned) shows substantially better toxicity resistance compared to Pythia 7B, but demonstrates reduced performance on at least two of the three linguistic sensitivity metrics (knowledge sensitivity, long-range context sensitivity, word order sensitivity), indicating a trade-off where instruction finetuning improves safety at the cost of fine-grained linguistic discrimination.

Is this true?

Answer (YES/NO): NO